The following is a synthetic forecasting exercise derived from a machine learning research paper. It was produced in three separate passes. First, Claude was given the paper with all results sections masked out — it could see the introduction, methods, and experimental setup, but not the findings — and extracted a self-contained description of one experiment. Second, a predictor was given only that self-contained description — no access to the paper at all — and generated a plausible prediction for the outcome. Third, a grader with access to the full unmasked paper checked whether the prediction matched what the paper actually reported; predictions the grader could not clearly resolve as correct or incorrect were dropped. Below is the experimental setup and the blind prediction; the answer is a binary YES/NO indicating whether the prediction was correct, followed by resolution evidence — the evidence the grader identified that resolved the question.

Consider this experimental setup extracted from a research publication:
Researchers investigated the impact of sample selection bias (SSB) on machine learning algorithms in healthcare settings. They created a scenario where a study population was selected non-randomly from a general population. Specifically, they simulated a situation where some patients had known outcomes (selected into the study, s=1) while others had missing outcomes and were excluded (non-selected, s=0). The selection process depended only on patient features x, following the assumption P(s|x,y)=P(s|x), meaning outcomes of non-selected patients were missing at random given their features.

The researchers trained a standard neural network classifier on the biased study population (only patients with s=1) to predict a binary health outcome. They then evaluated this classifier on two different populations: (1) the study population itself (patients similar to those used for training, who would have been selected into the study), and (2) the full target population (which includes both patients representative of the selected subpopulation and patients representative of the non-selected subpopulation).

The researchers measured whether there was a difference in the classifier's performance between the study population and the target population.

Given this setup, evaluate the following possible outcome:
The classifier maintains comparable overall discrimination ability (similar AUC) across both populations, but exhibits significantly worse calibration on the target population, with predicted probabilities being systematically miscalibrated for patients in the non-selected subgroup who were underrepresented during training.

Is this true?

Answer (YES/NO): NO